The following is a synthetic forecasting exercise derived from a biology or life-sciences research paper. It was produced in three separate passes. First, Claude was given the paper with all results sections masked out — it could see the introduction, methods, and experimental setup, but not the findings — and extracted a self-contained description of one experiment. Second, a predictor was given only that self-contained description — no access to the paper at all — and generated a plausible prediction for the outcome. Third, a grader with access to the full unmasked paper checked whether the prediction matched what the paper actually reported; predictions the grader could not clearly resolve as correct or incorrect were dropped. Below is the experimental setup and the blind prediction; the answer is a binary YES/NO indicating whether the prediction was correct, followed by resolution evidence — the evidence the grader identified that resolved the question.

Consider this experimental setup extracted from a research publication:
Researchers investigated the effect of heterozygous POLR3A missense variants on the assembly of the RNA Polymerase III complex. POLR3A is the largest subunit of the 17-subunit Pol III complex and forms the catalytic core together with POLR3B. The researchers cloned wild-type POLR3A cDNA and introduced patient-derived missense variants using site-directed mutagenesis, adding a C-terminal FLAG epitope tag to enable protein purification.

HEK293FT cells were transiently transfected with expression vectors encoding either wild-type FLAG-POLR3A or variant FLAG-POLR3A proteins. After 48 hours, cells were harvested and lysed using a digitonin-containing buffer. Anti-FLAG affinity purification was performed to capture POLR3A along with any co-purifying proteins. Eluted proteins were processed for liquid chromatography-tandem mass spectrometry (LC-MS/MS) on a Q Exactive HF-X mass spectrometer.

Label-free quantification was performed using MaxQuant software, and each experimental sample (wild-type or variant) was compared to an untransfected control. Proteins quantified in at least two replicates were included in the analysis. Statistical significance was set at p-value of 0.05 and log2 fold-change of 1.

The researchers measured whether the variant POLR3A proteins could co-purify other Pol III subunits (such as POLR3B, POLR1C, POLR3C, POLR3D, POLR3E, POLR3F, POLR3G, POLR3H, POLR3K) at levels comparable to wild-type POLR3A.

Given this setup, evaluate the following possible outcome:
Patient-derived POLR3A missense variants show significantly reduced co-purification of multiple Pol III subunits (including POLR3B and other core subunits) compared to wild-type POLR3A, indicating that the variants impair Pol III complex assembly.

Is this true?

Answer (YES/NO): NO